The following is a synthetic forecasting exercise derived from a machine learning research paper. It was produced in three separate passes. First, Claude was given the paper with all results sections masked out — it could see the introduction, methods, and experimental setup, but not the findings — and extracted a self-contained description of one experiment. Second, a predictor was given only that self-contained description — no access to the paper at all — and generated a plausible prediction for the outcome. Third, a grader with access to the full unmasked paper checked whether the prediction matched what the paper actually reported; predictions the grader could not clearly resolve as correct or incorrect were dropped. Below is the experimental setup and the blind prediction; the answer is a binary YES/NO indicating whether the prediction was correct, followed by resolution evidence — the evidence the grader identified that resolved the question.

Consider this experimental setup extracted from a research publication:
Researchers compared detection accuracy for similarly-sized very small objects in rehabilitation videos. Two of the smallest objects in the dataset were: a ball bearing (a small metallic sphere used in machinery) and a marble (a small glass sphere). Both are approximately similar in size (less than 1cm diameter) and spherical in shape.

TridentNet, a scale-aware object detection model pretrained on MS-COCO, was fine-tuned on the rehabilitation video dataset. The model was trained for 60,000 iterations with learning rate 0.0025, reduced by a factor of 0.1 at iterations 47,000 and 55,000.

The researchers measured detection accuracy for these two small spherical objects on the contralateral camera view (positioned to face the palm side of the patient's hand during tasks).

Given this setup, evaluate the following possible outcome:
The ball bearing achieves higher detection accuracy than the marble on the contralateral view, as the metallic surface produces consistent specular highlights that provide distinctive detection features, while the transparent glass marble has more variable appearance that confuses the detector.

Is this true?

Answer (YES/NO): NO